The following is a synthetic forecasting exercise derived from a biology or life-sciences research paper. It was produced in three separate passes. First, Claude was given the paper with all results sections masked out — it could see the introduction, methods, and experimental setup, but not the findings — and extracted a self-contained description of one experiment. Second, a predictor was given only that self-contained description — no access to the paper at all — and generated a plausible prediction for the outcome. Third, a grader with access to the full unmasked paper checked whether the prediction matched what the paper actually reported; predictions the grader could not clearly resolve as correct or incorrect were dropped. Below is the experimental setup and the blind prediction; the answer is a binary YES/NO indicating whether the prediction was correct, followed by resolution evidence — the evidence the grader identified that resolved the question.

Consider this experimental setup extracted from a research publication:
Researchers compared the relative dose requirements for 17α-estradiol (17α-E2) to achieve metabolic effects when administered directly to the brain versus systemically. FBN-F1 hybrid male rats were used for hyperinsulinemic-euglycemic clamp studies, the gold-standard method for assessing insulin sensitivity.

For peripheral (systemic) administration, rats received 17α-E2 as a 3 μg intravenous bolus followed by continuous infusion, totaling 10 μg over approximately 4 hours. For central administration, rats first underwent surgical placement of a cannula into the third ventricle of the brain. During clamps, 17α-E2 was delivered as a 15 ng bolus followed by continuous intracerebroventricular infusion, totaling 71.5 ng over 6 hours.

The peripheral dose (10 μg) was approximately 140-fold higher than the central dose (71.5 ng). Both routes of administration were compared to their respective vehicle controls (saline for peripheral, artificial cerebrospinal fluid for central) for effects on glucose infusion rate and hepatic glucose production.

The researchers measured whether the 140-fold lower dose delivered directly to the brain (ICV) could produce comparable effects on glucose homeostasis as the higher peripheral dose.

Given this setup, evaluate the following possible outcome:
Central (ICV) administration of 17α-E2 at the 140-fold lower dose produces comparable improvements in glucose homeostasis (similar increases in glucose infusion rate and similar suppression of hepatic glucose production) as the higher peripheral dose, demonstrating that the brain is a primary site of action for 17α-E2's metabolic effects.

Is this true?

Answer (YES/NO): YES